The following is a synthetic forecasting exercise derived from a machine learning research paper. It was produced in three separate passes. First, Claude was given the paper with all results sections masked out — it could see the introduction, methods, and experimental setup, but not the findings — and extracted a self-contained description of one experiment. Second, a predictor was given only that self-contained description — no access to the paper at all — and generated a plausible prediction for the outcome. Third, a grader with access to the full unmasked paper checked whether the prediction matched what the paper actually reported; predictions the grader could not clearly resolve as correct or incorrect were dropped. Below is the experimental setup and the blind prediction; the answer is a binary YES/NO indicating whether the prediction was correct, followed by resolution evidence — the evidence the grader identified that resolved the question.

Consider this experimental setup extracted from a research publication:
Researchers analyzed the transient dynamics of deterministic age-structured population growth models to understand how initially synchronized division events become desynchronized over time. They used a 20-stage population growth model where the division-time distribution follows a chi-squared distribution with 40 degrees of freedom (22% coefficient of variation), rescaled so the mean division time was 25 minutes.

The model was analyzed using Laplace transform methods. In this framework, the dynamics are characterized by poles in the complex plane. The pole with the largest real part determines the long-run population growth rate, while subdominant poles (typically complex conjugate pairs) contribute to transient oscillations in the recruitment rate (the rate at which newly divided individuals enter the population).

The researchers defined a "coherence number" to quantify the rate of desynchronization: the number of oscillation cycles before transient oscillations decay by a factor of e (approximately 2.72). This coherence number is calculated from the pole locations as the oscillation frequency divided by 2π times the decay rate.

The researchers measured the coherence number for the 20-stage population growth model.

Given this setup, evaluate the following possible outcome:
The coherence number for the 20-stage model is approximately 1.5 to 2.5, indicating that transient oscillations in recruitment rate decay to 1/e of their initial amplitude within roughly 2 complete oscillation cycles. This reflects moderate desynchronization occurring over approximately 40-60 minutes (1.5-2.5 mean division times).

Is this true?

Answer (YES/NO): NO